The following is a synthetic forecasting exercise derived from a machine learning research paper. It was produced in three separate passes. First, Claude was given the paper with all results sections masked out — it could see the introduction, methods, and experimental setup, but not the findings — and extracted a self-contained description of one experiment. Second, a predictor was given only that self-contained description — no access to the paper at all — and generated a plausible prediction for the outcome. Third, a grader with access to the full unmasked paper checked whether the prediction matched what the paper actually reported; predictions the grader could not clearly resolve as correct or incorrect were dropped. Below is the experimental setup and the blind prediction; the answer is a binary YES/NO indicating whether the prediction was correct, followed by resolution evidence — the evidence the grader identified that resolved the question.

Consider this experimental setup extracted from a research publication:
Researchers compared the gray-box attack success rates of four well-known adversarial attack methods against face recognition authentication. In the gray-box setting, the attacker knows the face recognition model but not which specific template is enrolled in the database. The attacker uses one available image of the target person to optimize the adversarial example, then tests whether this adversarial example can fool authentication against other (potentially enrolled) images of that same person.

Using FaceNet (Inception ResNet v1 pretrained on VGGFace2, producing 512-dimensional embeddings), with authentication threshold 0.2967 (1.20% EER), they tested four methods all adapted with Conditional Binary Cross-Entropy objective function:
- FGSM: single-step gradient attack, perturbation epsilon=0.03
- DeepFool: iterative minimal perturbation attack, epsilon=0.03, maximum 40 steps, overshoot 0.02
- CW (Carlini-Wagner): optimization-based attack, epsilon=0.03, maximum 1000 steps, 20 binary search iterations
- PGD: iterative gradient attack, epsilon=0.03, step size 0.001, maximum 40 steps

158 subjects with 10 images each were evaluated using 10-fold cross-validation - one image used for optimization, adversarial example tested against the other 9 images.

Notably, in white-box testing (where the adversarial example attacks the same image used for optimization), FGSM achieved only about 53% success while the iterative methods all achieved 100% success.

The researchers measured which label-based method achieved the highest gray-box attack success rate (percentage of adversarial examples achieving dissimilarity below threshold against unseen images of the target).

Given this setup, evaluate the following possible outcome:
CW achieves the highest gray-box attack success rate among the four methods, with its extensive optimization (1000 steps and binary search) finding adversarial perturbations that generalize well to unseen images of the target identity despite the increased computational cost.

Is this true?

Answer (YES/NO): NO